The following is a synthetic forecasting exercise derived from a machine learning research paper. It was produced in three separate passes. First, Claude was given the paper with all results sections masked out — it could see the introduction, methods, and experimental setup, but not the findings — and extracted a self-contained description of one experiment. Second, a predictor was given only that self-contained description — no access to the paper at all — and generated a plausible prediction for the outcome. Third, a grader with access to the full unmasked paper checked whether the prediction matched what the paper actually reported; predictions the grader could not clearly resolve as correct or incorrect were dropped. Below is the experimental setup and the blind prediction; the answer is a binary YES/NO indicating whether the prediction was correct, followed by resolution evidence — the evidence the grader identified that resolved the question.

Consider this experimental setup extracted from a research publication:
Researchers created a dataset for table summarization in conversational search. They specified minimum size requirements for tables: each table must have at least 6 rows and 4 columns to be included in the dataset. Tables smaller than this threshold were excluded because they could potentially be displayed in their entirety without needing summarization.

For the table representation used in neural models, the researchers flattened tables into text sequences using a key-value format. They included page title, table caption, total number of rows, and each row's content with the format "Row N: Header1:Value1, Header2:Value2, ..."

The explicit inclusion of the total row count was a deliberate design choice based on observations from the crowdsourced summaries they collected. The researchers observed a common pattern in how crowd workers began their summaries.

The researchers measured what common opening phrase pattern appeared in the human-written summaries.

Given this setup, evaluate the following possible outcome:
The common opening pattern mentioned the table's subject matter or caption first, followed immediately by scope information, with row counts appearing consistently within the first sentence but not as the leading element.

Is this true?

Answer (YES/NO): NO